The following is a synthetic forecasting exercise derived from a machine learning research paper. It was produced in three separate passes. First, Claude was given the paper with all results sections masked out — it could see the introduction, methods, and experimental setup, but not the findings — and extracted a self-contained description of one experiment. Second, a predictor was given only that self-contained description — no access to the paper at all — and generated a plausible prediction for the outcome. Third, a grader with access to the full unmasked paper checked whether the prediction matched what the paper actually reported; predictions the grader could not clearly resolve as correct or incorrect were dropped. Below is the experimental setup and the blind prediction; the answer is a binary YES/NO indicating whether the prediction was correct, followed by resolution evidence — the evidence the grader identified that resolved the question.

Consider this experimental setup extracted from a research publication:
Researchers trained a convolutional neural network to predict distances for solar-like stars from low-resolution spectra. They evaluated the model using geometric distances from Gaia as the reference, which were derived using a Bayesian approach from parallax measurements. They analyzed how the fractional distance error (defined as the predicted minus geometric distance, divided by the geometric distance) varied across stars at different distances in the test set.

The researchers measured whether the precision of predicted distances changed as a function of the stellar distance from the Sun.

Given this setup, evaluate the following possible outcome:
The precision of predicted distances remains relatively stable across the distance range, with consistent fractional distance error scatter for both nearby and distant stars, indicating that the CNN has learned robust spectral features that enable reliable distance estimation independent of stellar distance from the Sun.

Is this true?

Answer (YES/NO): NO